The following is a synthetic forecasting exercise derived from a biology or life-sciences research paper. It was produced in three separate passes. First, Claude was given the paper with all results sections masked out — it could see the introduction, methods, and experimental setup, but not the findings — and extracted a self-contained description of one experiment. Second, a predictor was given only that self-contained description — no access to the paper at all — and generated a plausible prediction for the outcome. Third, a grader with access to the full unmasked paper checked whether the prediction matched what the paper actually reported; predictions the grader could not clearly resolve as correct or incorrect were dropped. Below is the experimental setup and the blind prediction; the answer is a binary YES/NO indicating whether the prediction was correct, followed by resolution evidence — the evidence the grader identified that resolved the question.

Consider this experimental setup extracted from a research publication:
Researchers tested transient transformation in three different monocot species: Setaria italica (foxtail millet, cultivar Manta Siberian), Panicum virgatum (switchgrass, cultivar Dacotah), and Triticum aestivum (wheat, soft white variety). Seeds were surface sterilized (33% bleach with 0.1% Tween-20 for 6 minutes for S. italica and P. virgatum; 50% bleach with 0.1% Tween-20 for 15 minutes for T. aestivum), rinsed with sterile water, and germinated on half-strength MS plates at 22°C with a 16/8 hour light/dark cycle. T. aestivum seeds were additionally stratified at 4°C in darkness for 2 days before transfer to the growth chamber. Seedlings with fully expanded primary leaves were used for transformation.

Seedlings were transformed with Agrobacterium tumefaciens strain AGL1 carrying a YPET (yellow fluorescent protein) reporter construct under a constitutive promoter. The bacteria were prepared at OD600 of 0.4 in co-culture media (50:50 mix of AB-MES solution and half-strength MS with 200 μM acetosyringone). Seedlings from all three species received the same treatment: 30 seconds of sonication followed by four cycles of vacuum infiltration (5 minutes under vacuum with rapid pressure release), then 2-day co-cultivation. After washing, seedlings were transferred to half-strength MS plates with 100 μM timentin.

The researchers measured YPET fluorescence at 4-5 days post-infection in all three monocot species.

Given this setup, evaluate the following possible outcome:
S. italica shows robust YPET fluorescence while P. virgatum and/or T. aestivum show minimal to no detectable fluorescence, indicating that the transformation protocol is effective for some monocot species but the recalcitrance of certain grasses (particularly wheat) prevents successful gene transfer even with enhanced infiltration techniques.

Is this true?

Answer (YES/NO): NO